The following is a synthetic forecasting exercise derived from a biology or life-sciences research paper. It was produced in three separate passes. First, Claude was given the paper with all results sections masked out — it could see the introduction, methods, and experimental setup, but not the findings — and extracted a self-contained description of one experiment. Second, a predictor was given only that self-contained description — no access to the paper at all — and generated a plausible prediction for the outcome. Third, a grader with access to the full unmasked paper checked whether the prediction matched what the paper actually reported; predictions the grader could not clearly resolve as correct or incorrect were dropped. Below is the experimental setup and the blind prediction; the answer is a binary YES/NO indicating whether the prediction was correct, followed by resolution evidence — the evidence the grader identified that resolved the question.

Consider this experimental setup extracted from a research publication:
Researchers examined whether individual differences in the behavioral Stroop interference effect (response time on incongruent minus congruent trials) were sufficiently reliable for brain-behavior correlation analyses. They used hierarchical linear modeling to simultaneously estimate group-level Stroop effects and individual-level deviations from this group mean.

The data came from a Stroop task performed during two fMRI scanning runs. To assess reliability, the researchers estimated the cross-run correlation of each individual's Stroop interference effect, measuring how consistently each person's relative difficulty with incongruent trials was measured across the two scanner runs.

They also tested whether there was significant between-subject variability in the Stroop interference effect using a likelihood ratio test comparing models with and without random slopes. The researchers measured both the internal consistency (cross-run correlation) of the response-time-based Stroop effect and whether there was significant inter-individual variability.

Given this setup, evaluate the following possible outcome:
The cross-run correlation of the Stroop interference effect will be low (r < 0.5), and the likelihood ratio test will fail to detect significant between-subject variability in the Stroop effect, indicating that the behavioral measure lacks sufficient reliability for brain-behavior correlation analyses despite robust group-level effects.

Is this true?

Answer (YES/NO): NO